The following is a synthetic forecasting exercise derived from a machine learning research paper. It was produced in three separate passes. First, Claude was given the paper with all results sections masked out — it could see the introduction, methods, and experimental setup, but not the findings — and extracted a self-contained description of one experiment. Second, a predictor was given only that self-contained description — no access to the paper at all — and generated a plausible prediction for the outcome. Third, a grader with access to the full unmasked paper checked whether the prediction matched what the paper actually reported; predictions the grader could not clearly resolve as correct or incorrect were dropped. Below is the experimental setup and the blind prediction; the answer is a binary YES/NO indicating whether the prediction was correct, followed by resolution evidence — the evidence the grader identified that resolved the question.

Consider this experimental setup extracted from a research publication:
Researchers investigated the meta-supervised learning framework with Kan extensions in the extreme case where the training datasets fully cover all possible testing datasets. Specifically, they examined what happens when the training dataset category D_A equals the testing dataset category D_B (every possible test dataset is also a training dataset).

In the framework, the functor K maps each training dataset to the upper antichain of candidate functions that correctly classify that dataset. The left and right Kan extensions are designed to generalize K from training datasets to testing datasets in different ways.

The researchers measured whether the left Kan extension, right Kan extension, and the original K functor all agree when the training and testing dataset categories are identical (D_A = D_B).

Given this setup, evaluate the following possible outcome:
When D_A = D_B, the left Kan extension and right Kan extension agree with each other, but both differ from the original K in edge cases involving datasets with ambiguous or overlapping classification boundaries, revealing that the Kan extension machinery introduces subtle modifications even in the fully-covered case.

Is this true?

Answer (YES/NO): NO